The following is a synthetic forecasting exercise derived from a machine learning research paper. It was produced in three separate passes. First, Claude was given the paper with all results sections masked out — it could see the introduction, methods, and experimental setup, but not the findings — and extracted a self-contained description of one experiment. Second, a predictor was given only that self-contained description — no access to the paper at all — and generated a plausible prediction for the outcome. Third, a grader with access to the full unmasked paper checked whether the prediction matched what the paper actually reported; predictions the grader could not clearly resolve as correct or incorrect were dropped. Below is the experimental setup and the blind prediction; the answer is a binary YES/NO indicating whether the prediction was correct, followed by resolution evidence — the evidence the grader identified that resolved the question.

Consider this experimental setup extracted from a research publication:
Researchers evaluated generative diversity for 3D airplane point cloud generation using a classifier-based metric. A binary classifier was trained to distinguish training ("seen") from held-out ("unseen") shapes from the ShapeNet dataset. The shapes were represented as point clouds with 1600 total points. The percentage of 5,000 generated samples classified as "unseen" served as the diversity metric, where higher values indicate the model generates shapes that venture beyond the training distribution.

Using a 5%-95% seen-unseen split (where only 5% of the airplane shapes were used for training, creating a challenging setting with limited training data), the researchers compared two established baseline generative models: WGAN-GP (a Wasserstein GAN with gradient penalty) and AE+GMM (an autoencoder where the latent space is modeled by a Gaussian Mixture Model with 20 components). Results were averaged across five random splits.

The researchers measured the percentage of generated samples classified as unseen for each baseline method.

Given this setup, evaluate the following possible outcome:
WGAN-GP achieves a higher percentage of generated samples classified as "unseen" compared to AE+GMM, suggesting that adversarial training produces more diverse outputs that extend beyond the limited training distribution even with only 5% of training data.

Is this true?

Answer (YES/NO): YES